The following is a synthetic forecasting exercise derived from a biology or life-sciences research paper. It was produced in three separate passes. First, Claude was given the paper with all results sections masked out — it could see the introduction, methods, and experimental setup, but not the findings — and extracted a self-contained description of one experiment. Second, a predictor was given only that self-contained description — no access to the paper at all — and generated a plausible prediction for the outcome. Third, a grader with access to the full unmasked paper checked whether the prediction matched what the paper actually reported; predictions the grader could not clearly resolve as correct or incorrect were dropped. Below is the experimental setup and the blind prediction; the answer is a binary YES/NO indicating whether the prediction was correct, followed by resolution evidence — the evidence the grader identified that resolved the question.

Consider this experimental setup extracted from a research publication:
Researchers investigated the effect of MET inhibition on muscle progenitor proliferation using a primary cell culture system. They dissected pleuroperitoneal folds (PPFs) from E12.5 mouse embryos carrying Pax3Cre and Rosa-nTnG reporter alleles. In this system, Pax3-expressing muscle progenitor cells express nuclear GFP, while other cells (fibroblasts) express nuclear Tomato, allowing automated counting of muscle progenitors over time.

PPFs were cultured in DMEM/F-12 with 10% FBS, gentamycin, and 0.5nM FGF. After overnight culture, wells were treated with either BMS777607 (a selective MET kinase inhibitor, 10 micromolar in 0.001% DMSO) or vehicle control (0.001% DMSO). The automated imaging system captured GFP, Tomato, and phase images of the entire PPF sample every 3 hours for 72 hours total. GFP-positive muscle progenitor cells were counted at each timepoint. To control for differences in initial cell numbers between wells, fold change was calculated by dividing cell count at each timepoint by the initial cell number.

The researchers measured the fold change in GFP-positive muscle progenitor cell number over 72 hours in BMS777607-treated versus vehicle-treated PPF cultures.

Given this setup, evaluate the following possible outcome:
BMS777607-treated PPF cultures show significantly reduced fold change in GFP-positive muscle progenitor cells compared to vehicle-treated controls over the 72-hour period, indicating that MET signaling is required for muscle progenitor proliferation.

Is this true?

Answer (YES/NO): NO